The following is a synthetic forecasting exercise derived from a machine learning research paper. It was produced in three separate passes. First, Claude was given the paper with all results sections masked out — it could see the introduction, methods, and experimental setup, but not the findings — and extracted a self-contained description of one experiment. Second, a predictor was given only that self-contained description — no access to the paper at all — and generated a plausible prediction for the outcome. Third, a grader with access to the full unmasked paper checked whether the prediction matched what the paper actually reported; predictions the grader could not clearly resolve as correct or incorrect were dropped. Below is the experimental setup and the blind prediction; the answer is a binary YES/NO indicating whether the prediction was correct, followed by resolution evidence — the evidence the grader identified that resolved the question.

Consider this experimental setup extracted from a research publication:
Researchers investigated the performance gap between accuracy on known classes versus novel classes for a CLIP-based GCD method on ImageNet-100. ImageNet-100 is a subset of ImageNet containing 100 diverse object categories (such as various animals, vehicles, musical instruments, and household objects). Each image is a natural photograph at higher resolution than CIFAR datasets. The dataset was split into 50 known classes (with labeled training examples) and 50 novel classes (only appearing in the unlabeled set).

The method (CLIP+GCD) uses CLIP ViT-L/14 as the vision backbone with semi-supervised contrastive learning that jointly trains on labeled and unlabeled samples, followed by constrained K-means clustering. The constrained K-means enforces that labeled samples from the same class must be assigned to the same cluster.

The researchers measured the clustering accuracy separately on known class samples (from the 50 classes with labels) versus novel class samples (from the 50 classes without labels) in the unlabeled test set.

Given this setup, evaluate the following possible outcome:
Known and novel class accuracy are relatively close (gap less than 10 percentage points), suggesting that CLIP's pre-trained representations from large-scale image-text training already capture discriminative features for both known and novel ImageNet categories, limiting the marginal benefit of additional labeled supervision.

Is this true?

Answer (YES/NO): NO